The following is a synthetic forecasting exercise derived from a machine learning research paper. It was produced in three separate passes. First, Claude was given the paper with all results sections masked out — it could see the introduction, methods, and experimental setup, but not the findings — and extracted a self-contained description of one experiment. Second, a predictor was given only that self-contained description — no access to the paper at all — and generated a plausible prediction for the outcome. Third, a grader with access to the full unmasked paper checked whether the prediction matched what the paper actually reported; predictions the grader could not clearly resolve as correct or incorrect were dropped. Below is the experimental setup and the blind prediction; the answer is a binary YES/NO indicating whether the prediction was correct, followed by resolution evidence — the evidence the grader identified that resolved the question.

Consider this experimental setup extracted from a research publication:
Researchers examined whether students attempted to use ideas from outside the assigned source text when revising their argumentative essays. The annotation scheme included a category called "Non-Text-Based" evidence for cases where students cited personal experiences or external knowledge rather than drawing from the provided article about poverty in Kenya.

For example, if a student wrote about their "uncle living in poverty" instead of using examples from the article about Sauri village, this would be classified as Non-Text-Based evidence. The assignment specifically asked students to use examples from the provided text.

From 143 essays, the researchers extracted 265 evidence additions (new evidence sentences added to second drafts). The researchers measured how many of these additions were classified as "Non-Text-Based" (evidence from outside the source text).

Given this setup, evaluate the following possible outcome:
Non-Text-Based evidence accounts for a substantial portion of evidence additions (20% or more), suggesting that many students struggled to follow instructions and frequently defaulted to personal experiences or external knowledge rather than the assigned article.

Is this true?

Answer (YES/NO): NO